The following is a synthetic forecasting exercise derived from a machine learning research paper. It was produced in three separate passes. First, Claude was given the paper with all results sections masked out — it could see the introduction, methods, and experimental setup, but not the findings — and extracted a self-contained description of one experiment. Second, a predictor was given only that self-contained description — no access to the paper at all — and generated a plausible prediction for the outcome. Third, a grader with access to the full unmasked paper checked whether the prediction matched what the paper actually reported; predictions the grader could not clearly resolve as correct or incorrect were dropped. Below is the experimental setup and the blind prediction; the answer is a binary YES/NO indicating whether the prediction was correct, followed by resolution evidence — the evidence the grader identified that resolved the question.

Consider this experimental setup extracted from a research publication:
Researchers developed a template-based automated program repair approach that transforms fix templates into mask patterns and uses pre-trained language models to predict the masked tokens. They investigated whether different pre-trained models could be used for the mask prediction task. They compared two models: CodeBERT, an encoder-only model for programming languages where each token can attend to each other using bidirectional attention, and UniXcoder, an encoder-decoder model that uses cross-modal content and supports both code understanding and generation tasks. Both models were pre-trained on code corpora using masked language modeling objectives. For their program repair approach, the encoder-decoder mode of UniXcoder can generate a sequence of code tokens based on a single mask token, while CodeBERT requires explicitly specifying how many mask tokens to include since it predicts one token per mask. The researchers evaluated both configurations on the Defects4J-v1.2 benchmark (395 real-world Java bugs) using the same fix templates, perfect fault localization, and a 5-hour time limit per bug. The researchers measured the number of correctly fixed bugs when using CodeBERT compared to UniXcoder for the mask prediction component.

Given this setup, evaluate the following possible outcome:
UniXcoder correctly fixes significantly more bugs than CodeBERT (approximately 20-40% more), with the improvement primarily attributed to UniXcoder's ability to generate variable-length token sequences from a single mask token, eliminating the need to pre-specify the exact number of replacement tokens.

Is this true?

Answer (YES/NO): NO